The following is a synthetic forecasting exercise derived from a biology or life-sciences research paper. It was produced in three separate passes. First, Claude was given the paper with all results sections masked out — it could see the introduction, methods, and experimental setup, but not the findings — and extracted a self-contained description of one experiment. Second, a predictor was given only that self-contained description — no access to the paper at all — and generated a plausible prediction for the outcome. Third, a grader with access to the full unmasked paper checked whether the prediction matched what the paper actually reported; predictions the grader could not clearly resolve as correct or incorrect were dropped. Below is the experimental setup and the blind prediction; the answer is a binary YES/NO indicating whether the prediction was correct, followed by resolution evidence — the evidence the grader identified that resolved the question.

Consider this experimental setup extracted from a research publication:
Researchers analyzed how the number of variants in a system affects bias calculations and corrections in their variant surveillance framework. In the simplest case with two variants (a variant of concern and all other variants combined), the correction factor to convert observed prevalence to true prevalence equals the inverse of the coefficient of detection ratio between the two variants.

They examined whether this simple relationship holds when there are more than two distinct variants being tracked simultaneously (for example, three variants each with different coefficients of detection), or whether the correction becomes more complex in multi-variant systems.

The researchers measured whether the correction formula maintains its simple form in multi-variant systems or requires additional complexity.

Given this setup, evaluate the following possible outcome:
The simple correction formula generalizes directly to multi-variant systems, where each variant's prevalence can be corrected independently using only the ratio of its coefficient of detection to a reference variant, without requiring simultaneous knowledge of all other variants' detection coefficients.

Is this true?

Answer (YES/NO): NO